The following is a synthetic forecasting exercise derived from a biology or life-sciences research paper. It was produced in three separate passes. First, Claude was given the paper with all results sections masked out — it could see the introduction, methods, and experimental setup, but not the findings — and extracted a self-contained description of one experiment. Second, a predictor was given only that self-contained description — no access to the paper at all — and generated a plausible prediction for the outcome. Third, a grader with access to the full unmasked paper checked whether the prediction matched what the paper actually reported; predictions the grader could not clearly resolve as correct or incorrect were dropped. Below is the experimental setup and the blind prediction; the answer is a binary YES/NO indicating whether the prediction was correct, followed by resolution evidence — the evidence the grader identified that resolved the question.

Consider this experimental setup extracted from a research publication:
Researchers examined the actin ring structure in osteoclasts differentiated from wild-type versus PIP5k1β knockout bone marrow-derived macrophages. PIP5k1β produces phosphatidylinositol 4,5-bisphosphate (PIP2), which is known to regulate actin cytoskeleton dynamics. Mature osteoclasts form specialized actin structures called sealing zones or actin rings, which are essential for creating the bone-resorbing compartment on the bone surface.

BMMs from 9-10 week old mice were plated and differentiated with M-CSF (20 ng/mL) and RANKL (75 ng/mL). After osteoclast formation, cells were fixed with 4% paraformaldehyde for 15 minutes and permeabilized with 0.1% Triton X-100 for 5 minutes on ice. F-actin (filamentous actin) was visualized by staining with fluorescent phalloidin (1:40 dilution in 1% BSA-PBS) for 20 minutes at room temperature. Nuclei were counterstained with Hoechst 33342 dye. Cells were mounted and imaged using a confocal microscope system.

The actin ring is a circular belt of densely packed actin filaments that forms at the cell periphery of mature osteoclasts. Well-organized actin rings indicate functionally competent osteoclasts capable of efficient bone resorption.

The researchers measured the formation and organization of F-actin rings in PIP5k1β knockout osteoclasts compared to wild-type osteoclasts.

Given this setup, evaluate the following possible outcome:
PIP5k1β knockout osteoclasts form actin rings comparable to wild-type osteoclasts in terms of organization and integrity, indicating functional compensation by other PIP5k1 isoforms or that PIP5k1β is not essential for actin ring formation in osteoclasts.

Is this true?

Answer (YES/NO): YES